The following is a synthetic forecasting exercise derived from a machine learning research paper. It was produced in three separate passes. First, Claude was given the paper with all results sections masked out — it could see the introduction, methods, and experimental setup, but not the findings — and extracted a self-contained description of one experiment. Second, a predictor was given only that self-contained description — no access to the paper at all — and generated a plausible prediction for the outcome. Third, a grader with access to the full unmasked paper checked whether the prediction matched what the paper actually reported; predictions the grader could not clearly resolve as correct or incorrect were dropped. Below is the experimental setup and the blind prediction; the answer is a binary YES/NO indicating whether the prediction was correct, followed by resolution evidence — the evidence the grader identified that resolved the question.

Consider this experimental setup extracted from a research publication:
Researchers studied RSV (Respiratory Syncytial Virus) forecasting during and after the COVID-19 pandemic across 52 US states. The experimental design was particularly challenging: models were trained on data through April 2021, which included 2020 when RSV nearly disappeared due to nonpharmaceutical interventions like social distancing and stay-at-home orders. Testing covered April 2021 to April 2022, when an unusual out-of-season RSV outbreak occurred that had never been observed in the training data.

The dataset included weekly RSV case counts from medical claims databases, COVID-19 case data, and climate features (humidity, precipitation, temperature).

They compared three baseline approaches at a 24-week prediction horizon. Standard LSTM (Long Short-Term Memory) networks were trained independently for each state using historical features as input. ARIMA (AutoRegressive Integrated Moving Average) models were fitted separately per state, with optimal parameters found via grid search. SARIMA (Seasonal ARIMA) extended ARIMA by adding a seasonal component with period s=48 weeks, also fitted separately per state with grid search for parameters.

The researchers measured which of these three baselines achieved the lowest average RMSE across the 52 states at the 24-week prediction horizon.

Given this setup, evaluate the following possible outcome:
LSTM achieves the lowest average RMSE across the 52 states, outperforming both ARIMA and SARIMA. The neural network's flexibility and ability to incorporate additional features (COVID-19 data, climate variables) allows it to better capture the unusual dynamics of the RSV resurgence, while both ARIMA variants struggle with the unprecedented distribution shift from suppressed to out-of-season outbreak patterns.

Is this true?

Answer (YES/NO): YES